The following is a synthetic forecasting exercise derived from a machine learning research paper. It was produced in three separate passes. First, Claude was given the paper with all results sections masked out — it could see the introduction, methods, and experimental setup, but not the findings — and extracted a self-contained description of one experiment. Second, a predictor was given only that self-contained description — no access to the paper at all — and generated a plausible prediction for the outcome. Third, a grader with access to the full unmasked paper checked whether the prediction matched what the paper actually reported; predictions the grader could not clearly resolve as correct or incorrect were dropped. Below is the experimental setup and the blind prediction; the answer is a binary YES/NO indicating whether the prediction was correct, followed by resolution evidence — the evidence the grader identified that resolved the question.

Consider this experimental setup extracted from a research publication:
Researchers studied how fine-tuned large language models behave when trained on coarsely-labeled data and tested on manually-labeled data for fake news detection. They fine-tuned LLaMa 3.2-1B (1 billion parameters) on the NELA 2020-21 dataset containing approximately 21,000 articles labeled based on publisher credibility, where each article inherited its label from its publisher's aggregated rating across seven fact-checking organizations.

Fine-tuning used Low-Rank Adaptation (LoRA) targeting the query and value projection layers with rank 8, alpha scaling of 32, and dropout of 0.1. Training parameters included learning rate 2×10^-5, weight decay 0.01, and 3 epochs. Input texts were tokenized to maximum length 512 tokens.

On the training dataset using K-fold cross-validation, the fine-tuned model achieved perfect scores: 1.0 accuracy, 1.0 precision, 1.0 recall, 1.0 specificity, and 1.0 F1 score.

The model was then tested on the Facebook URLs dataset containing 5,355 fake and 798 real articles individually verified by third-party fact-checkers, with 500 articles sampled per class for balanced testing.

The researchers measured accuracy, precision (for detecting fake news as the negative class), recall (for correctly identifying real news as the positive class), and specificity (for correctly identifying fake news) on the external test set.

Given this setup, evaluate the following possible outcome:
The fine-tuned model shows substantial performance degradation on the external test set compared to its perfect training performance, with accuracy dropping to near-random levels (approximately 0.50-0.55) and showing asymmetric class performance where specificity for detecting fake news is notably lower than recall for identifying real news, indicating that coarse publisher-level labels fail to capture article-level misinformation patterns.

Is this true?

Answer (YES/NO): NO